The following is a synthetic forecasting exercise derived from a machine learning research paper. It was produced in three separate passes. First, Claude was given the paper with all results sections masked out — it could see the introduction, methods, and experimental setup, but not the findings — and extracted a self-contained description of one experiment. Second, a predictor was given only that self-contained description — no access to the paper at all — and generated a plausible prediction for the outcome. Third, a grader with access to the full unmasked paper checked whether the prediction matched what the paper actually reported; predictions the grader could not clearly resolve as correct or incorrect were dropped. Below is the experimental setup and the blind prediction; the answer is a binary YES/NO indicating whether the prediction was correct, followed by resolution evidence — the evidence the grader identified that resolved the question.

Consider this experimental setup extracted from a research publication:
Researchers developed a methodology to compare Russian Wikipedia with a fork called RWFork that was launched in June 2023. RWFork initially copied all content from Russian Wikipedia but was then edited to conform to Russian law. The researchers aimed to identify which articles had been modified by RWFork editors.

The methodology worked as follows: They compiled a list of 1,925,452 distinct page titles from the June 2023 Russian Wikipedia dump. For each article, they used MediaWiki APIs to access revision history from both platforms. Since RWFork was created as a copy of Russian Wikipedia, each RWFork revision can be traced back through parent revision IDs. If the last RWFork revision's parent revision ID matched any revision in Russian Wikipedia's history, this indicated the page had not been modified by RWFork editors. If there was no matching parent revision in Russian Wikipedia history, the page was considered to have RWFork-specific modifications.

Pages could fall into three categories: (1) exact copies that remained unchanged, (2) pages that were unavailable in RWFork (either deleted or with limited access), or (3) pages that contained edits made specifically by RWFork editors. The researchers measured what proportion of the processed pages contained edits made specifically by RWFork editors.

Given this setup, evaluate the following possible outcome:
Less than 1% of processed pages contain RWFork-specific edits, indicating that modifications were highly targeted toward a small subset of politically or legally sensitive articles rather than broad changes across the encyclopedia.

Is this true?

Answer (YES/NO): NO